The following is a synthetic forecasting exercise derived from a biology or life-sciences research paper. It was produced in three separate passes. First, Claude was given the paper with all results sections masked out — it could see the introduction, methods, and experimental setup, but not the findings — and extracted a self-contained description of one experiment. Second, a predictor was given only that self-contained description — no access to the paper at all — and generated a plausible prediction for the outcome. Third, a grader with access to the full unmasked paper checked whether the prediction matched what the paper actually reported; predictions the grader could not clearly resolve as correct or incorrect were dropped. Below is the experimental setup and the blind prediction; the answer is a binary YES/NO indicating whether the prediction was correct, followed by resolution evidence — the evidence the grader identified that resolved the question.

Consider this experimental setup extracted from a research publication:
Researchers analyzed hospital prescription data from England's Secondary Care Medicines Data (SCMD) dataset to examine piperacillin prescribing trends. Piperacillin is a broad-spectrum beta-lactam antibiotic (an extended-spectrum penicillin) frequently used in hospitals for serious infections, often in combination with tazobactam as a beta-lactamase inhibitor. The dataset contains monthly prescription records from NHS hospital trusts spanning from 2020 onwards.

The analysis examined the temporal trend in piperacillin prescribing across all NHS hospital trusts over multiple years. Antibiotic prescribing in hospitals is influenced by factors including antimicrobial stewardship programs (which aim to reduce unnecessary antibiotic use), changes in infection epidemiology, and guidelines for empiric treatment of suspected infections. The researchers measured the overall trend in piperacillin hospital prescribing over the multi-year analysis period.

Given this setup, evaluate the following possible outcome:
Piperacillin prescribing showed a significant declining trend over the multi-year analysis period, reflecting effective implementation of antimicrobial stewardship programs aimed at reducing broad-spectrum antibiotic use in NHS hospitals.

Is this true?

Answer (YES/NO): NO